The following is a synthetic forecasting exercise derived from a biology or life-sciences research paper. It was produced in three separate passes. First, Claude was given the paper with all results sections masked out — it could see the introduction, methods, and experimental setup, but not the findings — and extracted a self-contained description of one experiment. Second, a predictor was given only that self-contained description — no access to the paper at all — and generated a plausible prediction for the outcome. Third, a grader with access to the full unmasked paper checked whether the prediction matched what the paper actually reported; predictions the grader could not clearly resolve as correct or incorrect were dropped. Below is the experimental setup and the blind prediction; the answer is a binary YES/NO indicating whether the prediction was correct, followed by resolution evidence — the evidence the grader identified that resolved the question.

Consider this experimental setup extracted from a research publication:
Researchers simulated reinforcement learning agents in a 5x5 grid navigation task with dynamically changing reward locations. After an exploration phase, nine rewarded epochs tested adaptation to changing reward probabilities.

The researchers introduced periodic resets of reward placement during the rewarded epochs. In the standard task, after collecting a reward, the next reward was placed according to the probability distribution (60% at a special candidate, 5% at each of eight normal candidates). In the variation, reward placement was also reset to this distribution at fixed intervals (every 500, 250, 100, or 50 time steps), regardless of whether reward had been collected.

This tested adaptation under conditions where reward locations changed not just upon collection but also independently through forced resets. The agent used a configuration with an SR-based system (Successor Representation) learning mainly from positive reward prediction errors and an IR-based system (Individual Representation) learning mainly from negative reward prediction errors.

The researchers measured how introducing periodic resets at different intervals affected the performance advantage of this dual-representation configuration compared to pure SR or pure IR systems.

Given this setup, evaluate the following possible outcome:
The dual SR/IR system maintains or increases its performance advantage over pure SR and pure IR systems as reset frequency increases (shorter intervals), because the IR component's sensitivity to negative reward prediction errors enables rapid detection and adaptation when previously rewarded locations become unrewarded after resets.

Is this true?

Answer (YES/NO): NO